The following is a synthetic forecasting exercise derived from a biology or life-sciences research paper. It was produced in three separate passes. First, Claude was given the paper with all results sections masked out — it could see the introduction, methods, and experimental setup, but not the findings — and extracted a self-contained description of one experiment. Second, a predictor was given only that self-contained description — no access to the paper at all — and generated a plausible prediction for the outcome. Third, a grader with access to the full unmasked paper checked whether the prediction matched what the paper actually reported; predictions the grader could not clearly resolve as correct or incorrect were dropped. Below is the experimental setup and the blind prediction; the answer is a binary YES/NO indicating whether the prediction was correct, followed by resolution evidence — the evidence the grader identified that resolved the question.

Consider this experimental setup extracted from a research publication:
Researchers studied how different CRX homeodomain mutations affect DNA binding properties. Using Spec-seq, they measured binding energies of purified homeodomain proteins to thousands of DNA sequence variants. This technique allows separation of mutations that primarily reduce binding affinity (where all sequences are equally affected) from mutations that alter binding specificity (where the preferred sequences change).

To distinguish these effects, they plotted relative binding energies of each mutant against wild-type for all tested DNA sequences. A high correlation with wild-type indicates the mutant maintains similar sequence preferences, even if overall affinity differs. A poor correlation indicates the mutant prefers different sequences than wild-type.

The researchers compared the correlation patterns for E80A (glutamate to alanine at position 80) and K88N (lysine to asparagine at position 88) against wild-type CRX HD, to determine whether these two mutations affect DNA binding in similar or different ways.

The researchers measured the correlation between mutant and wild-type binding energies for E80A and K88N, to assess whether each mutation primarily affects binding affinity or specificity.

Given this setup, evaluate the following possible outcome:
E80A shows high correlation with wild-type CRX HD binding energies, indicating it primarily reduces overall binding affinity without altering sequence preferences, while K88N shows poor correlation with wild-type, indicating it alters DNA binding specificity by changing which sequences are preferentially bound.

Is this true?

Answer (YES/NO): NO